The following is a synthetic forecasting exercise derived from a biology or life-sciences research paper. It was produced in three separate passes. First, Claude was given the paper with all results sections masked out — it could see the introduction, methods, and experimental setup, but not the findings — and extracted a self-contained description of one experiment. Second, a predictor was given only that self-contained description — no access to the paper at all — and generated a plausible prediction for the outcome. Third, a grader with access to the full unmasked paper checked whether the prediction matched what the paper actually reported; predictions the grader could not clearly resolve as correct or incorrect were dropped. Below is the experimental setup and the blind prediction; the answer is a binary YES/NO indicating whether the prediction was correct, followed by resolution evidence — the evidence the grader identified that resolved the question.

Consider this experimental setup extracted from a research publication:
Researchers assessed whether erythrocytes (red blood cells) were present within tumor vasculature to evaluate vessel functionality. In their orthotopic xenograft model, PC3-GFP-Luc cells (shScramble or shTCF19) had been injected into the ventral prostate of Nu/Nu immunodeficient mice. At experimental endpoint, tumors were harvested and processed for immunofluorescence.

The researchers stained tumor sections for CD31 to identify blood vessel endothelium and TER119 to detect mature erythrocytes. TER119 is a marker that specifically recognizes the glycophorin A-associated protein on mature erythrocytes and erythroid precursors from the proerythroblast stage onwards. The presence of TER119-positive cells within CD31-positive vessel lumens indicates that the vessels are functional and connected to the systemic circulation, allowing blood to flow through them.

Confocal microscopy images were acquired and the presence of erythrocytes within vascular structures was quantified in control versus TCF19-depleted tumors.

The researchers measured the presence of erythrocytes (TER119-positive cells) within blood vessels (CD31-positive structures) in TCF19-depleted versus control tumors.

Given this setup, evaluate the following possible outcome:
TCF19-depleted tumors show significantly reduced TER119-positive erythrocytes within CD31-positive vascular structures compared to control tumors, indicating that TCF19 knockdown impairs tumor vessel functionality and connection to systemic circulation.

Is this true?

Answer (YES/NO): NO